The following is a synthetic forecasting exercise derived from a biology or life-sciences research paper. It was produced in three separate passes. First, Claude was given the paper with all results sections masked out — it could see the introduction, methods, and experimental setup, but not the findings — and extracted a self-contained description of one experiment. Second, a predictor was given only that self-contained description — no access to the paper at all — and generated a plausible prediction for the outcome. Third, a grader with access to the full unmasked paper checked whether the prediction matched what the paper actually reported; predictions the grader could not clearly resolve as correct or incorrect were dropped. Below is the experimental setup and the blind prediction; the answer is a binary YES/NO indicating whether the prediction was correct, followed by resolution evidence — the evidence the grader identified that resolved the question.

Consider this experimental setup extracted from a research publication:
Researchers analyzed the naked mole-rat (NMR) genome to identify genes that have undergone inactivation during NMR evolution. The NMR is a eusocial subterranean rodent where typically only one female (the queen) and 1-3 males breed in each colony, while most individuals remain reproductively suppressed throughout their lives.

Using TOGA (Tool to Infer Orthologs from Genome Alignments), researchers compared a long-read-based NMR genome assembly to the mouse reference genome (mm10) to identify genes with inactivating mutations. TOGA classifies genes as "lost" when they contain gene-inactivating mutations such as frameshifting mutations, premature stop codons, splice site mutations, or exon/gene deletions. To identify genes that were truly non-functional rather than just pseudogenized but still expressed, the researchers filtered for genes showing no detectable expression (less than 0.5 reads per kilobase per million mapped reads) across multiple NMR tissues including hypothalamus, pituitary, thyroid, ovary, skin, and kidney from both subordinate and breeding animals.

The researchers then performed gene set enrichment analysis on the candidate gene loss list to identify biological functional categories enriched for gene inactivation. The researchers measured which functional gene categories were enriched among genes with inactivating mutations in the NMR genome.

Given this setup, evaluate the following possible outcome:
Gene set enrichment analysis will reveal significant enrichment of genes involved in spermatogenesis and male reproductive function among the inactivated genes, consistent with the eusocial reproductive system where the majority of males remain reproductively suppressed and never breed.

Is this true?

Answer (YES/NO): YES